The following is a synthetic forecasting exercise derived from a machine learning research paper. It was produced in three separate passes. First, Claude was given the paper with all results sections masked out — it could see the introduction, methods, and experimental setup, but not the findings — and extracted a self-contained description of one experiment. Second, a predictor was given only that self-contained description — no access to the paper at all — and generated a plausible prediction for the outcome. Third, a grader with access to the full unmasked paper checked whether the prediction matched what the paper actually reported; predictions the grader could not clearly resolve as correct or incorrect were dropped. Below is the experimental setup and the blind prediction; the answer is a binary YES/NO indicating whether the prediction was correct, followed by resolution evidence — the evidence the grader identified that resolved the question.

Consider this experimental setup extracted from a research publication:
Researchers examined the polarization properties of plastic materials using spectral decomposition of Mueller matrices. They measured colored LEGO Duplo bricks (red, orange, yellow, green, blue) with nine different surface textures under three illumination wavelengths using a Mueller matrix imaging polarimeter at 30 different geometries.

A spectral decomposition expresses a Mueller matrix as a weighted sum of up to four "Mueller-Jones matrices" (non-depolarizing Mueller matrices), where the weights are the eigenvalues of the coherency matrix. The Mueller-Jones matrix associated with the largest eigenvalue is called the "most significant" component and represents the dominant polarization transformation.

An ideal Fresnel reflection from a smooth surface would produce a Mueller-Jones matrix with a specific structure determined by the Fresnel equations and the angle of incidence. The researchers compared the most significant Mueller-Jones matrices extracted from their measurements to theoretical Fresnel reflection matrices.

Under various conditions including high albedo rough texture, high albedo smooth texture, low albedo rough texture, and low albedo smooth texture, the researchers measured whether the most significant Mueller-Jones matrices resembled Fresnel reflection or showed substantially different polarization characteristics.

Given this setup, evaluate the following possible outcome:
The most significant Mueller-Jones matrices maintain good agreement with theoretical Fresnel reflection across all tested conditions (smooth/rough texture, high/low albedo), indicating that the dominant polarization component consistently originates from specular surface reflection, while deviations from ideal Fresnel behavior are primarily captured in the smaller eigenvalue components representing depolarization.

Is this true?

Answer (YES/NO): YES